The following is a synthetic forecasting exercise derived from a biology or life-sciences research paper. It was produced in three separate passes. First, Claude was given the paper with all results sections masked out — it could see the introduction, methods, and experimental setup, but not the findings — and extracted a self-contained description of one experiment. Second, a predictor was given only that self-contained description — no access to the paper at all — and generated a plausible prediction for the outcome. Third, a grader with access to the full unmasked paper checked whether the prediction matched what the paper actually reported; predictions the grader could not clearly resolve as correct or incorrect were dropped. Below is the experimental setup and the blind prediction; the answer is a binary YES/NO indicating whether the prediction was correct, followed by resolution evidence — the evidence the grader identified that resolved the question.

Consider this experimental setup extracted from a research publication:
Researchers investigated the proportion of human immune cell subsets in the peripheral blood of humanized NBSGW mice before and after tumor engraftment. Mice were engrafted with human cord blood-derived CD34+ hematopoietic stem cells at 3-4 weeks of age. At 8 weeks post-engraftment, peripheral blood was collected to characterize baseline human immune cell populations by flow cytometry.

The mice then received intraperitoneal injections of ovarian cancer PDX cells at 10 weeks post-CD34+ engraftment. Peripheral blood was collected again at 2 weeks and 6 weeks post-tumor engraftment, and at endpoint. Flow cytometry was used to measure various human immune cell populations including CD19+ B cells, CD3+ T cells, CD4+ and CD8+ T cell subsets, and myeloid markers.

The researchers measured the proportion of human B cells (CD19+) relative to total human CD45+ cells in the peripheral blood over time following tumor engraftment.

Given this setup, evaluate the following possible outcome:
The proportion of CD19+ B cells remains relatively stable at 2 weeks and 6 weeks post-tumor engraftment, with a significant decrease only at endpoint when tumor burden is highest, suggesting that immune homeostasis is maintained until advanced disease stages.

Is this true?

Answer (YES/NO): NO